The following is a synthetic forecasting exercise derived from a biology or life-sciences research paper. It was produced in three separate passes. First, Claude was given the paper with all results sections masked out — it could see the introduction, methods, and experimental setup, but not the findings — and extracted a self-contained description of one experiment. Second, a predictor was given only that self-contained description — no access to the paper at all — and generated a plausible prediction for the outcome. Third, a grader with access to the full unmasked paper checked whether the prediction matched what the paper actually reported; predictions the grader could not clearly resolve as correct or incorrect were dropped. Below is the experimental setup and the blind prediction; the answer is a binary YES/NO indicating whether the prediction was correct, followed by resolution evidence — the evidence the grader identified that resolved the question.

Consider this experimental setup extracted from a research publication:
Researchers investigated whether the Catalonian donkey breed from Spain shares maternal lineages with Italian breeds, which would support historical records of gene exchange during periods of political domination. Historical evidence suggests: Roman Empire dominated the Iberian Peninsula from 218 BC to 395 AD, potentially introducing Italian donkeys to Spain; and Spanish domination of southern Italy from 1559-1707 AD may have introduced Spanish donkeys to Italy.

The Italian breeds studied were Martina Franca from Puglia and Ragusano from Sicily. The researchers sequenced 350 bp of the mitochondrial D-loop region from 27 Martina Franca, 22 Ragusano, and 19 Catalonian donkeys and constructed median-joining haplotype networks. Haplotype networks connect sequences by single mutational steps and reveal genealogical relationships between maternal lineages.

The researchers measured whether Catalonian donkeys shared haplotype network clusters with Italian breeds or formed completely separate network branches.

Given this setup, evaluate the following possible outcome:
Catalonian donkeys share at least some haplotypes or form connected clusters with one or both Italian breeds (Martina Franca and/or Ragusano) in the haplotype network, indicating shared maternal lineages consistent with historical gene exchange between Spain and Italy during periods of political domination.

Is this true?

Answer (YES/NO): YES